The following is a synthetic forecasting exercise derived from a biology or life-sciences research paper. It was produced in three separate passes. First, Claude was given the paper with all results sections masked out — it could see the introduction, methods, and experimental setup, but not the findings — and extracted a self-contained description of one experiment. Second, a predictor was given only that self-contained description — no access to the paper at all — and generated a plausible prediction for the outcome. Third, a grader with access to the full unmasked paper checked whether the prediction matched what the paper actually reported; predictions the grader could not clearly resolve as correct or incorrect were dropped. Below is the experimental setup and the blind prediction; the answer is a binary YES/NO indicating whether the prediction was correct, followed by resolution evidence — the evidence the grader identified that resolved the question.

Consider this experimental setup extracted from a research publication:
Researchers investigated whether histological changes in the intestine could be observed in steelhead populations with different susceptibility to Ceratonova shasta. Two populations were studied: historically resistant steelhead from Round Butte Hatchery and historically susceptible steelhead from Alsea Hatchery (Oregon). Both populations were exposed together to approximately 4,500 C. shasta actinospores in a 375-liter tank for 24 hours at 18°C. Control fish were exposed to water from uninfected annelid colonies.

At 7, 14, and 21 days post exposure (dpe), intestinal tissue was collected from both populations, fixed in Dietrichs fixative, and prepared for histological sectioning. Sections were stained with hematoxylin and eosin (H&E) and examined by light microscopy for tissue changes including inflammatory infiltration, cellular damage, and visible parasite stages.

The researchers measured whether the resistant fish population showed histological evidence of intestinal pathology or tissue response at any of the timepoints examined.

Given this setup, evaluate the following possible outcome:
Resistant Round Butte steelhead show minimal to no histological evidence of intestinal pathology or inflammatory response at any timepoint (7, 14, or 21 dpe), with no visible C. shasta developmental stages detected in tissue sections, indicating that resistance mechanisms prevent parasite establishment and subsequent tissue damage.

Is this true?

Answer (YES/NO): YES